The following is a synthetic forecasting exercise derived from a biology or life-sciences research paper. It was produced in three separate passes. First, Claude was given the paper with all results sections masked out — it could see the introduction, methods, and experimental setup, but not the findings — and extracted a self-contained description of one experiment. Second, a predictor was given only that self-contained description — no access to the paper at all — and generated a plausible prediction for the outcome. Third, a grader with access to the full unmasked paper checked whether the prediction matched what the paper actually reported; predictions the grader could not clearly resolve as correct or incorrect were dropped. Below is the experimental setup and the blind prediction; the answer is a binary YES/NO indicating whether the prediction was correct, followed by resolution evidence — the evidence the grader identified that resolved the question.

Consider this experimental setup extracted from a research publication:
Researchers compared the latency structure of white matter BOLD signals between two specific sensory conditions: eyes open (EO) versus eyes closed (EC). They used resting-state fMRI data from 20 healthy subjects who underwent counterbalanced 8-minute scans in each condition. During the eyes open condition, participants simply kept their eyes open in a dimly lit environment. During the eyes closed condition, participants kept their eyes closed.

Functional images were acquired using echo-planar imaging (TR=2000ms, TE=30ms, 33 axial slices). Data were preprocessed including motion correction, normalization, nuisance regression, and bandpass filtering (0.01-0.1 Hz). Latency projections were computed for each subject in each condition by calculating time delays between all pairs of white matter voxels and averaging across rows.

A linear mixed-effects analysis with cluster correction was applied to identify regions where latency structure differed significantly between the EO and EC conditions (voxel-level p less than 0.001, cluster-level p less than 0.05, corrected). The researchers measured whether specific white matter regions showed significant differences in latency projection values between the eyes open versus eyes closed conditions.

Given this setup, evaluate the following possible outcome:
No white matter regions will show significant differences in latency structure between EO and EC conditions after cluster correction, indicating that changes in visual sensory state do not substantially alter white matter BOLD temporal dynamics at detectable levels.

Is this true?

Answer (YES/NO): NO